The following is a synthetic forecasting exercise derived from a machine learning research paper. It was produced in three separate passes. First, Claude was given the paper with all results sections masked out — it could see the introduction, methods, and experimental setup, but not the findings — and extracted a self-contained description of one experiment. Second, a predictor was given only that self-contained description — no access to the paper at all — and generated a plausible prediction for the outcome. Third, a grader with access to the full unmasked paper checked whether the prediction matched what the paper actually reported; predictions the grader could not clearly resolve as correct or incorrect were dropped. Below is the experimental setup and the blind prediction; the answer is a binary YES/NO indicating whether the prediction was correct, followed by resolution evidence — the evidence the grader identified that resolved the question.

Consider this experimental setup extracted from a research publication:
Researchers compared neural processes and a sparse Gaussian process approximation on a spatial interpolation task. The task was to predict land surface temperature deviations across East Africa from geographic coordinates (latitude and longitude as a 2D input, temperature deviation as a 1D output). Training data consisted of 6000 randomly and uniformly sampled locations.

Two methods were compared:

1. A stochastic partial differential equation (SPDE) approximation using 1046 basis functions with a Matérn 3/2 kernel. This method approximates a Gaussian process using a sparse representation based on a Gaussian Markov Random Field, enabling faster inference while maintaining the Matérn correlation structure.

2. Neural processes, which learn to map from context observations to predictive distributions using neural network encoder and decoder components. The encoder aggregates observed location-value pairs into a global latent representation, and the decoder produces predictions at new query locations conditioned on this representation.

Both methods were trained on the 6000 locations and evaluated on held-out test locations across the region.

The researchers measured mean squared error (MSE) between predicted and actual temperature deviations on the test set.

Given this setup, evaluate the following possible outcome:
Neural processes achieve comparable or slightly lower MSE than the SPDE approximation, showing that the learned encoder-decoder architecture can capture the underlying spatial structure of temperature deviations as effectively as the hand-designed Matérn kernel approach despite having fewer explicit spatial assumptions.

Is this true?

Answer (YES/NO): NO